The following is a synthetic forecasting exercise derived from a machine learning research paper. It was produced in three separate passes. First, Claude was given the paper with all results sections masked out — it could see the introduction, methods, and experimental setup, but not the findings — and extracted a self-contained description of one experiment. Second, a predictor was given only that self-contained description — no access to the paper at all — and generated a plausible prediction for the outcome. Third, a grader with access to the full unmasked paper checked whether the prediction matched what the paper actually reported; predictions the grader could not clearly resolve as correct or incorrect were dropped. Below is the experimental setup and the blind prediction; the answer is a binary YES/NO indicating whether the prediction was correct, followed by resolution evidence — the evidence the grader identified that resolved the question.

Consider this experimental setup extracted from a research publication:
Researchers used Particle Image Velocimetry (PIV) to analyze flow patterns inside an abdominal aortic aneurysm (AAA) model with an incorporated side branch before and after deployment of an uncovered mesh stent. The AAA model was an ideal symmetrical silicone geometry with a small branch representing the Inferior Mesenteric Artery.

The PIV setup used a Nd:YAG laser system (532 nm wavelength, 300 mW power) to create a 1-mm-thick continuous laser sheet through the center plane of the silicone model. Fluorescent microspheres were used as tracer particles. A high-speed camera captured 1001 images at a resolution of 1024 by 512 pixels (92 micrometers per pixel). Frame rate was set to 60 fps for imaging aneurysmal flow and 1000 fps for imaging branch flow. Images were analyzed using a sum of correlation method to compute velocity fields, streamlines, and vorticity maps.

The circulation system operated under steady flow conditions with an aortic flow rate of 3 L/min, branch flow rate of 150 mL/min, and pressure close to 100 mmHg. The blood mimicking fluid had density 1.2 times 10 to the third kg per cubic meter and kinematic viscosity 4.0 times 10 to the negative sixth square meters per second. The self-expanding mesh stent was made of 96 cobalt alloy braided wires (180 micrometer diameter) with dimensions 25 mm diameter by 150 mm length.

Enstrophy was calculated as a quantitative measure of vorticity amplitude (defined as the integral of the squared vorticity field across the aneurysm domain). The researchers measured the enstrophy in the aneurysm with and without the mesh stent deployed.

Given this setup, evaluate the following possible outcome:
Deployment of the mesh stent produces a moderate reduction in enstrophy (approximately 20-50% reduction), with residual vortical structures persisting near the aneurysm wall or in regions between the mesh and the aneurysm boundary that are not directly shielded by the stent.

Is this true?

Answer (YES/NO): NO